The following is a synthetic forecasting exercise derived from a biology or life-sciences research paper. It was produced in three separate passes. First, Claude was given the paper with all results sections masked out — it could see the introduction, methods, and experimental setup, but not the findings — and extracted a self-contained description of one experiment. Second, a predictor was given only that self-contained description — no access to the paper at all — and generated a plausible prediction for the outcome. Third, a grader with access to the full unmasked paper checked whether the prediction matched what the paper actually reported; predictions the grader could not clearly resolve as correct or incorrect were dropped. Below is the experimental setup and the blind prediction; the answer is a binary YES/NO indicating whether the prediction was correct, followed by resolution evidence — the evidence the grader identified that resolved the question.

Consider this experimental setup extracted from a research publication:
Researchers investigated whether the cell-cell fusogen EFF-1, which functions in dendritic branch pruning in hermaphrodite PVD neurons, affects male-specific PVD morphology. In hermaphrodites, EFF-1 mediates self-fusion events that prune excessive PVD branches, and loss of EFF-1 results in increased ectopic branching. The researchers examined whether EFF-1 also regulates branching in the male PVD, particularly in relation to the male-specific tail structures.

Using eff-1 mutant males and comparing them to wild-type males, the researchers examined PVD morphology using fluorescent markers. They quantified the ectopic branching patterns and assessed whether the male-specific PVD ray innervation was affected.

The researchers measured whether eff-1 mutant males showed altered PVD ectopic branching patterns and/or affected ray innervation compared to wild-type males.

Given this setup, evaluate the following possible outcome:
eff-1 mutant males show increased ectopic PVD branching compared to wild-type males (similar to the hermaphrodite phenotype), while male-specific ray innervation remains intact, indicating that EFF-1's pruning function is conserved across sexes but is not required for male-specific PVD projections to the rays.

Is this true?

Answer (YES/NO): NO